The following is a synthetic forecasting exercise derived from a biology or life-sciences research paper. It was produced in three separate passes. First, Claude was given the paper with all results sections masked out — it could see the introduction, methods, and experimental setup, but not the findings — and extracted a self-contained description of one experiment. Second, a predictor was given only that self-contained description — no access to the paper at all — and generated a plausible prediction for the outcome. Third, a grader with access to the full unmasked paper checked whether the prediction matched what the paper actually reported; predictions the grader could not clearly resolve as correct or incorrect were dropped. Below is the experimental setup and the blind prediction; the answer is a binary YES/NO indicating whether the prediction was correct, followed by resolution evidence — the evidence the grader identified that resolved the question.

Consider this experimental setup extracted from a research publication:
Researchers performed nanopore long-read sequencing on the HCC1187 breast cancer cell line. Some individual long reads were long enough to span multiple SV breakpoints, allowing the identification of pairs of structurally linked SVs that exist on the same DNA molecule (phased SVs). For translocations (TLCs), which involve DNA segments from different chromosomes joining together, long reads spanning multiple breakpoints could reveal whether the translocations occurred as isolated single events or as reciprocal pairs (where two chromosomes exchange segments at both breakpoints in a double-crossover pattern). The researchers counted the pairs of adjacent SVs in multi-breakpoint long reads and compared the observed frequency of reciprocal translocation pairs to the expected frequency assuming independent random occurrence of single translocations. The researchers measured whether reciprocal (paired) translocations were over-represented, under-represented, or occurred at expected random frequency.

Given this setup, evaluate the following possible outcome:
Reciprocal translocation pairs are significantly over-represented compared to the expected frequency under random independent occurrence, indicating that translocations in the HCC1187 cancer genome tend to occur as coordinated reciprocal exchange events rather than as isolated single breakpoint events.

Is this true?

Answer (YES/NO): YES